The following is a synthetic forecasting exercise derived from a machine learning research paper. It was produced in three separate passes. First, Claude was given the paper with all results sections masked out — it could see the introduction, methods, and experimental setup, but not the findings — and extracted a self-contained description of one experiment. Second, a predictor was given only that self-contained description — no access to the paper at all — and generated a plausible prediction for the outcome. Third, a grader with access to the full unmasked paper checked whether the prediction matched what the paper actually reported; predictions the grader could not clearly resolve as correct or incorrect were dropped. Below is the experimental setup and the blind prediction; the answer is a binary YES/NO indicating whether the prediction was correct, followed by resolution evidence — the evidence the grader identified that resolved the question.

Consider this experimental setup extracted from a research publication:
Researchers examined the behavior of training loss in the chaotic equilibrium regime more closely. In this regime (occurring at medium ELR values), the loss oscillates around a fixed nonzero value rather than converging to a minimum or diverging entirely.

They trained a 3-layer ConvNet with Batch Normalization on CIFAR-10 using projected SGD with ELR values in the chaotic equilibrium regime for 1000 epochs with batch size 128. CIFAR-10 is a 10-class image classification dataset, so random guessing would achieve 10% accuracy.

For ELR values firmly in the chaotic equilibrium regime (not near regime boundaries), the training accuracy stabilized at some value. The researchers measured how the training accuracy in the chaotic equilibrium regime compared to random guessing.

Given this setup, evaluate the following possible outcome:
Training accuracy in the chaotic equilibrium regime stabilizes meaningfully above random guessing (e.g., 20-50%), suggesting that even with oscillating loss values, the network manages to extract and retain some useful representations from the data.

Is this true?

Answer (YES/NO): YES